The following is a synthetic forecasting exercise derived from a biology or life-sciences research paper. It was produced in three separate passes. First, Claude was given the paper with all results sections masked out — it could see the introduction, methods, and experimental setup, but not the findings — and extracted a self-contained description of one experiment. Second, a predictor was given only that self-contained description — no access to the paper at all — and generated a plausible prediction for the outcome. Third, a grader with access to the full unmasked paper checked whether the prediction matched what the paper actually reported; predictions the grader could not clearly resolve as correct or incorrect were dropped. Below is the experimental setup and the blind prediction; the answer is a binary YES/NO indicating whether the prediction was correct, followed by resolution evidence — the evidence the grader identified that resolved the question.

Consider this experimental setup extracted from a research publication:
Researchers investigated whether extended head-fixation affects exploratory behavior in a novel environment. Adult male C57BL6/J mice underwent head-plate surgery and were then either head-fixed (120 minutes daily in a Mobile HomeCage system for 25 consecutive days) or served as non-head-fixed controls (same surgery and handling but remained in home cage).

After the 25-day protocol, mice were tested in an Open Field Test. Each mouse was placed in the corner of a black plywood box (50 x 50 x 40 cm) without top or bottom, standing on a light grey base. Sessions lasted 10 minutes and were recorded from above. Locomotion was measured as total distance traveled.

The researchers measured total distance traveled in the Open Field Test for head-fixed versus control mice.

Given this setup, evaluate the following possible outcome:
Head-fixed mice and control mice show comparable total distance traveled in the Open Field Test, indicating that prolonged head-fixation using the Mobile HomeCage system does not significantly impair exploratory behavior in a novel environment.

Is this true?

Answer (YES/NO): YES